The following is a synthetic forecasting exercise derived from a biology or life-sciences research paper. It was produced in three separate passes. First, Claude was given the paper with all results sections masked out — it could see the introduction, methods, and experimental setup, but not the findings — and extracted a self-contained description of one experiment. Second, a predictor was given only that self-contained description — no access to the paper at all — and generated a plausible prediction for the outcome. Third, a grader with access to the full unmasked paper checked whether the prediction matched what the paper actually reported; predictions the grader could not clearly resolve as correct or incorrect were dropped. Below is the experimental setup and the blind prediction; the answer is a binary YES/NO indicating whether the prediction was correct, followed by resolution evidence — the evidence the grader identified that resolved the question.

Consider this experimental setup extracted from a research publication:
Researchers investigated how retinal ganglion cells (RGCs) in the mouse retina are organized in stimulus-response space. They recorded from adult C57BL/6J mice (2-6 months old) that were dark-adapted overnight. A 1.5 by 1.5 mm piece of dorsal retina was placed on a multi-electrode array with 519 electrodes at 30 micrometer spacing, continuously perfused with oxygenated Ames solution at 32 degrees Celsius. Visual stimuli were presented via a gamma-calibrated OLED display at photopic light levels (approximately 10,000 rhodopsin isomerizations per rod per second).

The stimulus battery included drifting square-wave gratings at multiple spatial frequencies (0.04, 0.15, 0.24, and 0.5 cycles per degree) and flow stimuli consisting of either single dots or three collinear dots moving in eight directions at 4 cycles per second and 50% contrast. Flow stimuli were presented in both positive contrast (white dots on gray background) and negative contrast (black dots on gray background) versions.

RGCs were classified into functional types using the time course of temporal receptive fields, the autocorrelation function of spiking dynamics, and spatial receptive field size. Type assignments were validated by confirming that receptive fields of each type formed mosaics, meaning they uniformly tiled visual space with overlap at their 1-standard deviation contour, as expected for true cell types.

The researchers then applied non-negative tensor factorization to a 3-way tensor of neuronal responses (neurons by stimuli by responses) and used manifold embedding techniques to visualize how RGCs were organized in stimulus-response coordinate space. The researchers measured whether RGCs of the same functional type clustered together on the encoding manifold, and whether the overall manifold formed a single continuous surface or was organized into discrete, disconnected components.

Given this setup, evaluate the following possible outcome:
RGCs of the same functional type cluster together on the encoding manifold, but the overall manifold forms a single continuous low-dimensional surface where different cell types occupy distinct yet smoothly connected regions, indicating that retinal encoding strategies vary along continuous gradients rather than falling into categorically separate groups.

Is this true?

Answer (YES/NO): NO